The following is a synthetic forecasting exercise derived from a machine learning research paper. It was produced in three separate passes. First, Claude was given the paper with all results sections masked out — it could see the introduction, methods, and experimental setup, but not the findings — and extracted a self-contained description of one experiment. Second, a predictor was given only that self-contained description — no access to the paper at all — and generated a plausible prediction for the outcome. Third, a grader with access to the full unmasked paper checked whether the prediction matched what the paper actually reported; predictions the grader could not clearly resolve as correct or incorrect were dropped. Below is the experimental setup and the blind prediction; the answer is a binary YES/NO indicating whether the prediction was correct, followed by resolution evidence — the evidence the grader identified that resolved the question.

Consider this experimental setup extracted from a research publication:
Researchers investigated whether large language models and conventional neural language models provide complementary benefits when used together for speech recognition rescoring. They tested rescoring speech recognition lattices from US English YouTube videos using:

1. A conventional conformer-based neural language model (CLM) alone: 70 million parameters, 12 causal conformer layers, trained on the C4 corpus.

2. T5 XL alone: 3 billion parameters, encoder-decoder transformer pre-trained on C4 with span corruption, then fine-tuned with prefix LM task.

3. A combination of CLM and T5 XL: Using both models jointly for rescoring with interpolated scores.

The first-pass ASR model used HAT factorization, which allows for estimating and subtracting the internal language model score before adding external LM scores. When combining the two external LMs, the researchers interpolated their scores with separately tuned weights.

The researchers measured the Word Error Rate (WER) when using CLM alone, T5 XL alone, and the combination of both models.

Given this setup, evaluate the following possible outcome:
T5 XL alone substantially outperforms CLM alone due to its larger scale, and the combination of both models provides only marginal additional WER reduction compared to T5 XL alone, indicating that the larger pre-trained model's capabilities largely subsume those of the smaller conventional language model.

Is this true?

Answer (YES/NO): NO